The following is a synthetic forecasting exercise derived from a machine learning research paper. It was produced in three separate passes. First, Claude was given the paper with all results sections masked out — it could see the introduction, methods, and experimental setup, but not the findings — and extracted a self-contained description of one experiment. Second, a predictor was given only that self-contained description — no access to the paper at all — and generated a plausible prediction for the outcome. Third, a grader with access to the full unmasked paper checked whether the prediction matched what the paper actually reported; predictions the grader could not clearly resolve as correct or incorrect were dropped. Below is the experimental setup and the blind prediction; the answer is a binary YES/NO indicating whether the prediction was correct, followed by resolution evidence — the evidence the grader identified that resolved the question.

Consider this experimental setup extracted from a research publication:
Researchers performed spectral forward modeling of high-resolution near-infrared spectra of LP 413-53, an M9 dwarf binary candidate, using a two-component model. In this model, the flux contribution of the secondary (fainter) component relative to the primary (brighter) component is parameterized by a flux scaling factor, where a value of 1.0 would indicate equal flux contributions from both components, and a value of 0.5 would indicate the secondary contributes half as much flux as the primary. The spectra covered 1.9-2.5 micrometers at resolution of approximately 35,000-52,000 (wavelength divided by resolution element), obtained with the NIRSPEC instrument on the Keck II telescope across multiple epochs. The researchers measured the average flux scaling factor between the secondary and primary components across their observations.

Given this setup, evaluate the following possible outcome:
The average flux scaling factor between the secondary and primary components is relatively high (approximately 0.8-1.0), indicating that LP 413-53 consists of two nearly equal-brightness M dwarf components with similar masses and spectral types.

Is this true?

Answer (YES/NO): NO